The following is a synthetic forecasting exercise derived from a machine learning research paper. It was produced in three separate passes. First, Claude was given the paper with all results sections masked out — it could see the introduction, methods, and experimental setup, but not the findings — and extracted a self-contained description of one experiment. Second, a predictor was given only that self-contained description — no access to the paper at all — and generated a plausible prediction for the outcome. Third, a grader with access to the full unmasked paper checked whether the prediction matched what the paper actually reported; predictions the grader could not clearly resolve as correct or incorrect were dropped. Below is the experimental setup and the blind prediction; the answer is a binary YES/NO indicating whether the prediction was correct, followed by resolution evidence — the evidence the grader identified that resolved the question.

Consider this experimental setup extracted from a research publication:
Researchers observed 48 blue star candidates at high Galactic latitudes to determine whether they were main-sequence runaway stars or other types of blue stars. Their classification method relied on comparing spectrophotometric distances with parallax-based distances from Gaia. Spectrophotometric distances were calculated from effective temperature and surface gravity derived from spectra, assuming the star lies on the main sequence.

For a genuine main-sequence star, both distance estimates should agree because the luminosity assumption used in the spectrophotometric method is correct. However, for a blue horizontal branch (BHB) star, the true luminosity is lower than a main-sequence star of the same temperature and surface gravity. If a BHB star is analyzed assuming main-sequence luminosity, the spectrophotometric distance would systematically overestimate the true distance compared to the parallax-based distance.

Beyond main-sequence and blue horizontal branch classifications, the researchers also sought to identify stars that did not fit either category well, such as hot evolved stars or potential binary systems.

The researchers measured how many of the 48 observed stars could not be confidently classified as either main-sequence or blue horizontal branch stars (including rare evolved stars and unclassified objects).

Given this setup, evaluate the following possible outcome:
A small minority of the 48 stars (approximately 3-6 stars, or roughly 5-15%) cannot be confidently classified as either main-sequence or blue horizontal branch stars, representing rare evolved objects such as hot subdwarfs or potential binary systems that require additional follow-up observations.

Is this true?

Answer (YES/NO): NO